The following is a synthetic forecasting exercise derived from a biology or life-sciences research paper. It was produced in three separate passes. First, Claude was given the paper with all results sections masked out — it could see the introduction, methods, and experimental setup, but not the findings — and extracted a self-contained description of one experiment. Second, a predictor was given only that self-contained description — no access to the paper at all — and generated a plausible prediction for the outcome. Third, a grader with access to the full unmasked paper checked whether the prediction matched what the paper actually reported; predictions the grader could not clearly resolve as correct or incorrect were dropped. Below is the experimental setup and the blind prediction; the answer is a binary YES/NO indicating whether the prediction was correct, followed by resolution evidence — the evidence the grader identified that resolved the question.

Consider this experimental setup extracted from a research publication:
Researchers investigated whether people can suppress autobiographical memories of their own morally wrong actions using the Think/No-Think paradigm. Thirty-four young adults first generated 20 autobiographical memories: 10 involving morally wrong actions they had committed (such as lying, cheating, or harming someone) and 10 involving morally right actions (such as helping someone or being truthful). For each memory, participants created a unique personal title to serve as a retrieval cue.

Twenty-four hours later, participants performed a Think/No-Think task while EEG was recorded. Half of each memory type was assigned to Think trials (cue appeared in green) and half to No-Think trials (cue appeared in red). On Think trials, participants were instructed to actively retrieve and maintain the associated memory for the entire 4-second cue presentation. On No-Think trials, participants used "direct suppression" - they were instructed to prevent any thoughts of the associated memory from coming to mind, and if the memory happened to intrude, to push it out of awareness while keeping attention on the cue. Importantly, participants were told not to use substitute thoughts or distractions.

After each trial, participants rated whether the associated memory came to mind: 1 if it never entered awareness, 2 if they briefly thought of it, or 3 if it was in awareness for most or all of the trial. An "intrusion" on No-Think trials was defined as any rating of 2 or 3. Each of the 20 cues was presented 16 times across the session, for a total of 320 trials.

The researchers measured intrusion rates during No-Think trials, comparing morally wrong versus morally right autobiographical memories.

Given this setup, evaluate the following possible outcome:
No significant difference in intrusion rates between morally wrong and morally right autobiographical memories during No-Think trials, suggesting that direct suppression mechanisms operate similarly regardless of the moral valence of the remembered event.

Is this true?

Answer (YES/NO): NO